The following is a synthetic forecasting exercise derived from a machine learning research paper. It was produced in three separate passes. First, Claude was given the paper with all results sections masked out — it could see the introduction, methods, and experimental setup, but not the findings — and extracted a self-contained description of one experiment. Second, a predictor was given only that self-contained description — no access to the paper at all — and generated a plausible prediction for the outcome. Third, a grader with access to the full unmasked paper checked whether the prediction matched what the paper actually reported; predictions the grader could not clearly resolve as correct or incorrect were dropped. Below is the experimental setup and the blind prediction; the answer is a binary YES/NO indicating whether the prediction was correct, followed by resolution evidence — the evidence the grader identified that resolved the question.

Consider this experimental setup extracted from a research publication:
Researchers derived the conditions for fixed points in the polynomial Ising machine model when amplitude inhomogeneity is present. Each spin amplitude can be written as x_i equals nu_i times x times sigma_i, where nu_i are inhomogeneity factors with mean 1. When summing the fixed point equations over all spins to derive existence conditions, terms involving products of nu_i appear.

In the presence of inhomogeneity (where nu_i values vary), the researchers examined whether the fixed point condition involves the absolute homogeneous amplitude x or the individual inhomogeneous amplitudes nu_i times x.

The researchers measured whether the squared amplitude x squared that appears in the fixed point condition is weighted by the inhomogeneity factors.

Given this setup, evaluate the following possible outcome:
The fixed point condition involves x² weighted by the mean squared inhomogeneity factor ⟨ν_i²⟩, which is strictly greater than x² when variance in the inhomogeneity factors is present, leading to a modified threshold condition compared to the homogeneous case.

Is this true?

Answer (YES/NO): YES